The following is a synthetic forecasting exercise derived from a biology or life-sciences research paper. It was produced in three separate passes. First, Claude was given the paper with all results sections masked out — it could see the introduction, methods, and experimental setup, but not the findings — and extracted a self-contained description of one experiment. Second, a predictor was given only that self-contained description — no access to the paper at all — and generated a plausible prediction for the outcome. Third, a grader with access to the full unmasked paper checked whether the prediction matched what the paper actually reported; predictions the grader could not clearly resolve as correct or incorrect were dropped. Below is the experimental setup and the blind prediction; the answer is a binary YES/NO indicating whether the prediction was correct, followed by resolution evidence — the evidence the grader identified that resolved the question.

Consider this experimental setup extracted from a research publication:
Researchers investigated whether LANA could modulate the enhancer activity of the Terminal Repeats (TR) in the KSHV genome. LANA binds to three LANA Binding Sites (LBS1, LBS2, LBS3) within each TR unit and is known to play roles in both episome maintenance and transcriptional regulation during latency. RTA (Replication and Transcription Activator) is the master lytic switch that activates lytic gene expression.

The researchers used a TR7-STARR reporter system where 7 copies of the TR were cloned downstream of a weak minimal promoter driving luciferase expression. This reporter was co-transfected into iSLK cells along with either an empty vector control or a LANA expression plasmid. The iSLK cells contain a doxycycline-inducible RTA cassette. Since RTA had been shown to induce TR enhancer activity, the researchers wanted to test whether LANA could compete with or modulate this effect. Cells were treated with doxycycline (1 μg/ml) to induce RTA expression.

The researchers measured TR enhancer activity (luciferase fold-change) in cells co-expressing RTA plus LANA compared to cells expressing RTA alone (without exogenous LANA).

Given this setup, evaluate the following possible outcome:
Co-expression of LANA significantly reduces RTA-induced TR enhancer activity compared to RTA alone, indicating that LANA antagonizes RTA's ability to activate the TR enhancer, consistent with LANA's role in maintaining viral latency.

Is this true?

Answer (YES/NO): YES